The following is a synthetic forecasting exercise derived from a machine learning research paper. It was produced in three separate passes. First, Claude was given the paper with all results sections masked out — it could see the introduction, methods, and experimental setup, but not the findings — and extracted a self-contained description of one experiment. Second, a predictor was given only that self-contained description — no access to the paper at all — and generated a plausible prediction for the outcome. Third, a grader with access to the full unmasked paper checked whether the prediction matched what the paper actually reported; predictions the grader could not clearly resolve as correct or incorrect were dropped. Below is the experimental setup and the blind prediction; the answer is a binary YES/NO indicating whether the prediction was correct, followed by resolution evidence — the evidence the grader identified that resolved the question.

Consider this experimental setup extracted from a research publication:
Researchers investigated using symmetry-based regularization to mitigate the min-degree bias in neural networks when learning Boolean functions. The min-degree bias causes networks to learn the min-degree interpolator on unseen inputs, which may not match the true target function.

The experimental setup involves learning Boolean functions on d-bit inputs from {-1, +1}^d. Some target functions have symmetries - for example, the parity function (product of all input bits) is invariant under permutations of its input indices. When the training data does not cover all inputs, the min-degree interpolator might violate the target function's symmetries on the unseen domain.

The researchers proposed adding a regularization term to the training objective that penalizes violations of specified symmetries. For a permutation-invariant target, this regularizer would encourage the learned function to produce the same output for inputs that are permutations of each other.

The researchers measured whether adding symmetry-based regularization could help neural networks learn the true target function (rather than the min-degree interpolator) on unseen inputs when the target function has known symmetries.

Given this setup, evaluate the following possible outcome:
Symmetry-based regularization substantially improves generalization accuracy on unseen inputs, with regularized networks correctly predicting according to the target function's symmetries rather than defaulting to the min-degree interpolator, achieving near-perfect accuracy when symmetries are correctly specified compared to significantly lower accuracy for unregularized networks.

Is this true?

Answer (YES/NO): NO